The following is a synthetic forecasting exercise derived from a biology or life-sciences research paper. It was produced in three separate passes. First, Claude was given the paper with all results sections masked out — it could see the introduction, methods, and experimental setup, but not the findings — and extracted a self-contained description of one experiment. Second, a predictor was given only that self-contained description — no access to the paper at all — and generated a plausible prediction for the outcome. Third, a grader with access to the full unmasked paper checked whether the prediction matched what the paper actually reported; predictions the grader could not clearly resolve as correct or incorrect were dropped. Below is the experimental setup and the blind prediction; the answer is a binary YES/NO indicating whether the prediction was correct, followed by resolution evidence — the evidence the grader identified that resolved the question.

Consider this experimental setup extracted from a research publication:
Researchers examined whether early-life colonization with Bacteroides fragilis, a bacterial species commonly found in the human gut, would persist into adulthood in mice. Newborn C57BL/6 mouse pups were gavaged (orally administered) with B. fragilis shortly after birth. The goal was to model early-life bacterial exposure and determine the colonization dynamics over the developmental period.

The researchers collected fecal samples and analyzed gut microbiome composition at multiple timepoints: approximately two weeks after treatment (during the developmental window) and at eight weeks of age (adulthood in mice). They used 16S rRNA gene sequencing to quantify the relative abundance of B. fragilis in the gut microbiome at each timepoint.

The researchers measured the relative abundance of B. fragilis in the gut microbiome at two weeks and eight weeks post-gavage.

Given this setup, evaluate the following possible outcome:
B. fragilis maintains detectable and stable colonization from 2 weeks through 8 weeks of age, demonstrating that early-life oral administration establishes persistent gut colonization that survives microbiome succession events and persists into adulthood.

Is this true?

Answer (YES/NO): NO